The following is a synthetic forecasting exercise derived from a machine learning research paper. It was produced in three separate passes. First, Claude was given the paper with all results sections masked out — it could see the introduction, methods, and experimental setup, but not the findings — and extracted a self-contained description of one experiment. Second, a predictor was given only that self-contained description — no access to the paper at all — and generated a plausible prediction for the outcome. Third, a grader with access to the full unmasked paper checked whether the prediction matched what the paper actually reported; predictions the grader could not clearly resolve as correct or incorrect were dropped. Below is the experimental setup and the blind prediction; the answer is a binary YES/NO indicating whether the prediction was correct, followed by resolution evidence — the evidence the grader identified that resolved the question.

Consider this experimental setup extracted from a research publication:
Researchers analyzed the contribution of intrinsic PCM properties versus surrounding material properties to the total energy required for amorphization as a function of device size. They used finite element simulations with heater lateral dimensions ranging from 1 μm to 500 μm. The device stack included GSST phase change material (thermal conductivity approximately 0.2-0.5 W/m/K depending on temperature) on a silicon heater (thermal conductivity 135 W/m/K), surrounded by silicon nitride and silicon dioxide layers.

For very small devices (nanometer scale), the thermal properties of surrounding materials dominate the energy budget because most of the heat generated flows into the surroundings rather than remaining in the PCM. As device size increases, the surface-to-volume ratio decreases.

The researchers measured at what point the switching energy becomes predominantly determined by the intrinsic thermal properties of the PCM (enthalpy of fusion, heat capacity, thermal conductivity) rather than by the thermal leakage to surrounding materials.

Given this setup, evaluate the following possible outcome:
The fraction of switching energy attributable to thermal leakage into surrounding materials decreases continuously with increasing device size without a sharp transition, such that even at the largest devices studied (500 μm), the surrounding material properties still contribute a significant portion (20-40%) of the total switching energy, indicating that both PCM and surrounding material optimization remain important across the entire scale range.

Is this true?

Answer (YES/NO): NO